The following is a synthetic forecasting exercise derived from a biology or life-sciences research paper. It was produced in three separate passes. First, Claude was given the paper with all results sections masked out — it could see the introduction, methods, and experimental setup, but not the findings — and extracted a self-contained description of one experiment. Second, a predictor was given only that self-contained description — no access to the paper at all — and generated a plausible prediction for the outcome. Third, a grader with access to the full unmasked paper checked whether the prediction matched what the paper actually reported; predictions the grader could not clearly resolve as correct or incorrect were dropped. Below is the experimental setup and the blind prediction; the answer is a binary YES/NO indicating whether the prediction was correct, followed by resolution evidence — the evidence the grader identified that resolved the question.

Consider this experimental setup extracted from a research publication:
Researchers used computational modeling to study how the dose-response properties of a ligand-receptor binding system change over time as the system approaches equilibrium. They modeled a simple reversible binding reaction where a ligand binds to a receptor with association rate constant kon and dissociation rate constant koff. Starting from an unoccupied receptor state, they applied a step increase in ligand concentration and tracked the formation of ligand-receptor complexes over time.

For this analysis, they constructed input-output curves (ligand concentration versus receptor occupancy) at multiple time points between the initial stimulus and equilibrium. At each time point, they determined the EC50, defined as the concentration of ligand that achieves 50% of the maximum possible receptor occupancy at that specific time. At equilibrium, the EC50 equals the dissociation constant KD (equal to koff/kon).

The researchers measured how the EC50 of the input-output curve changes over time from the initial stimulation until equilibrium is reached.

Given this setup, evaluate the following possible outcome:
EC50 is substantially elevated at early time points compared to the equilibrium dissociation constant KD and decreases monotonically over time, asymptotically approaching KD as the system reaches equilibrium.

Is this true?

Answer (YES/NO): YES